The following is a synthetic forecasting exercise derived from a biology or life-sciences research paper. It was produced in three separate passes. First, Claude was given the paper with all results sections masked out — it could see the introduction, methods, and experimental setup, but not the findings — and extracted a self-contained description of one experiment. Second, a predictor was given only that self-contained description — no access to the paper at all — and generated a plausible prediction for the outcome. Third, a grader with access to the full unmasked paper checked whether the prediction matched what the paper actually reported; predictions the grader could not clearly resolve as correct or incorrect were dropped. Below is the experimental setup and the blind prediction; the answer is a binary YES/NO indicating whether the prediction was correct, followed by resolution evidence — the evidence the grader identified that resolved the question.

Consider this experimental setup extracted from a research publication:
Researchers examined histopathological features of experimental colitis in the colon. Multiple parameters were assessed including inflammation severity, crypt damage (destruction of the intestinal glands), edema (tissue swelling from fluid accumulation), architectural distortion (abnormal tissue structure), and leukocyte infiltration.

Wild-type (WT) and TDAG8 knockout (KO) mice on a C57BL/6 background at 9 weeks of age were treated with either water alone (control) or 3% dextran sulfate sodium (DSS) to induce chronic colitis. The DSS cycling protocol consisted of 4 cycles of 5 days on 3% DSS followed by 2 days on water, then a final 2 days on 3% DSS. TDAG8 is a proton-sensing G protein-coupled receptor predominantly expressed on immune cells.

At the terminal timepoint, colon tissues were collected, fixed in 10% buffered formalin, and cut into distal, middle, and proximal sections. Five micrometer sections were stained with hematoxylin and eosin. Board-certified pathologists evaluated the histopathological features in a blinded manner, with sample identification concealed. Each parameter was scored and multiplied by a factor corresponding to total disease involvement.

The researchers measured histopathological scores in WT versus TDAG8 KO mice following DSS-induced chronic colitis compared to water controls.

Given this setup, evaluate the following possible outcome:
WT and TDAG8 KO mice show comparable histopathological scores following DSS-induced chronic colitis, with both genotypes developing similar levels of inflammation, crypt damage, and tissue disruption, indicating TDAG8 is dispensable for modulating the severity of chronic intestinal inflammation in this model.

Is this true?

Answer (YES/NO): NO